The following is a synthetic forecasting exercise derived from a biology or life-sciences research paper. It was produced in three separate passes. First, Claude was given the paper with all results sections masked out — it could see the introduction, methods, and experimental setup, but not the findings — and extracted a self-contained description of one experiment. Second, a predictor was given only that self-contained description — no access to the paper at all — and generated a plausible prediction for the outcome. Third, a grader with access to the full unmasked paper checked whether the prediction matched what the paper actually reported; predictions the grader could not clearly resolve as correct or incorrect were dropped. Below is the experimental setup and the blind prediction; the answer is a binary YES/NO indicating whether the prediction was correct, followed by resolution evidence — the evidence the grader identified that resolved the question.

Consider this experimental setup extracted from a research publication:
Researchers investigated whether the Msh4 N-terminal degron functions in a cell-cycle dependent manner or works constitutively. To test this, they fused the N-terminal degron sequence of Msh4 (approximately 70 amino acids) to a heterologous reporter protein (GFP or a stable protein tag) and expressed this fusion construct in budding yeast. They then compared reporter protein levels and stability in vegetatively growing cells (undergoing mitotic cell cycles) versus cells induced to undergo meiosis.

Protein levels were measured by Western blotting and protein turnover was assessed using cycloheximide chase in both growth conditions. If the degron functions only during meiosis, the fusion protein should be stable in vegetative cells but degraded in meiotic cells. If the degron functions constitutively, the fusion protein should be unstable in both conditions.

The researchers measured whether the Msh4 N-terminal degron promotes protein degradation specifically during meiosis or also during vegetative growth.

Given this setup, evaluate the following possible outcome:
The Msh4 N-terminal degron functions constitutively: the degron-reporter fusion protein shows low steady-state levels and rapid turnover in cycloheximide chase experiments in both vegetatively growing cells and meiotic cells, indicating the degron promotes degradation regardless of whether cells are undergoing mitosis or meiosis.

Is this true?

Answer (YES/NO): YES